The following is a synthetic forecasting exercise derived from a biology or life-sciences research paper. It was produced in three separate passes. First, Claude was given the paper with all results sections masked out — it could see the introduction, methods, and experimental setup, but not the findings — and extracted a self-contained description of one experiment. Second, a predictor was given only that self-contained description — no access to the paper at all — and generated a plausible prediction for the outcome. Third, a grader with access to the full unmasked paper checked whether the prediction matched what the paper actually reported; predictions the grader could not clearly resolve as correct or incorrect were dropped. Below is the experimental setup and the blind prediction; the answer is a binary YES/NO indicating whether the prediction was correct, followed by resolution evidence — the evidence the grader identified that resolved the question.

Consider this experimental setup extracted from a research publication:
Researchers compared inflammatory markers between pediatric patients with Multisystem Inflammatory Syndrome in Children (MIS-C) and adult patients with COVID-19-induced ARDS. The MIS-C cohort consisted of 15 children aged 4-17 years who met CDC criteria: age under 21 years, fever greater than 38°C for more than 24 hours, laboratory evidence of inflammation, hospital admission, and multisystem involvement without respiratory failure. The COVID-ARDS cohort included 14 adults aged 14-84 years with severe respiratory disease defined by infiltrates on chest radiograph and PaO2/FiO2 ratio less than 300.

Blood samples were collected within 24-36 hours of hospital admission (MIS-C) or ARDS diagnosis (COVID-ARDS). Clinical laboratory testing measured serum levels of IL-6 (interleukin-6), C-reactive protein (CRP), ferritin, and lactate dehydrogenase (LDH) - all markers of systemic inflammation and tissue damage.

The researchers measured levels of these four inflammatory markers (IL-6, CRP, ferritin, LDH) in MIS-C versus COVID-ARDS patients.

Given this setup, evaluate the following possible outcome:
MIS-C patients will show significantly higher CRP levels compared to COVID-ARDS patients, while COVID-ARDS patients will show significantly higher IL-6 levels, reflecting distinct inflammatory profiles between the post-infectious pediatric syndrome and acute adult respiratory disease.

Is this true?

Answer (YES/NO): NO